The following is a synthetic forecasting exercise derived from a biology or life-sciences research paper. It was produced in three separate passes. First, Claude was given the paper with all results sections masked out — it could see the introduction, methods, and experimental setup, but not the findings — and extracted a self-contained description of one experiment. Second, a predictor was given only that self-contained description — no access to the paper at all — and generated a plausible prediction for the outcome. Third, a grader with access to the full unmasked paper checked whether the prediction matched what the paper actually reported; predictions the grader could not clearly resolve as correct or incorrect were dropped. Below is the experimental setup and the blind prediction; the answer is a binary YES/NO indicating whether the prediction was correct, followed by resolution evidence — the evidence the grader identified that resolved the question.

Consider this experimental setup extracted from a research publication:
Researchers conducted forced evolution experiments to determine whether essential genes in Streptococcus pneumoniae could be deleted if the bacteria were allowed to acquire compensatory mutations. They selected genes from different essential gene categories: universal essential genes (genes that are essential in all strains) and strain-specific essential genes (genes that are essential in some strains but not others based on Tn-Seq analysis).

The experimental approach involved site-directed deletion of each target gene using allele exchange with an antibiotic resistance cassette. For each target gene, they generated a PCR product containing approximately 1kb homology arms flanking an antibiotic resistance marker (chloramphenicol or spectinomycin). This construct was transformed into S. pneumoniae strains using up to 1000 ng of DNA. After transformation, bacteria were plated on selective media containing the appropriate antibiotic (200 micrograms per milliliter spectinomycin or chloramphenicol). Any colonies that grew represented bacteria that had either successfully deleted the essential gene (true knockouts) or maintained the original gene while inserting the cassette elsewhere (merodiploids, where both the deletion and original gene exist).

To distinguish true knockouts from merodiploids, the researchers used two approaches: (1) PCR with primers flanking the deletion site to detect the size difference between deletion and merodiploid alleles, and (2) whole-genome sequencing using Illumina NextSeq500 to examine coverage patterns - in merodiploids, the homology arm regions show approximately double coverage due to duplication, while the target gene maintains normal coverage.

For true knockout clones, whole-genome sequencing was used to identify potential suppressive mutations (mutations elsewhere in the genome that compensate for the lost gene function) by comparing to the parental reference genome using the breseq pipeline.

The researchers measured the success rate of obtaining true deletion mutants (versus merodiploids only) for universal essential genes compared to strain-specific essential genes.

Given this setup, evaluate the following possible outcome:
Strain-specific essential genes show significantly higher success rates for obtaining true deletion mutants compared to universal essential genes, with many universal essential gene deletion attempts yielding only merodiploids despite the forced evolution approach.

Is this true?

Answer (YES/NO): YES